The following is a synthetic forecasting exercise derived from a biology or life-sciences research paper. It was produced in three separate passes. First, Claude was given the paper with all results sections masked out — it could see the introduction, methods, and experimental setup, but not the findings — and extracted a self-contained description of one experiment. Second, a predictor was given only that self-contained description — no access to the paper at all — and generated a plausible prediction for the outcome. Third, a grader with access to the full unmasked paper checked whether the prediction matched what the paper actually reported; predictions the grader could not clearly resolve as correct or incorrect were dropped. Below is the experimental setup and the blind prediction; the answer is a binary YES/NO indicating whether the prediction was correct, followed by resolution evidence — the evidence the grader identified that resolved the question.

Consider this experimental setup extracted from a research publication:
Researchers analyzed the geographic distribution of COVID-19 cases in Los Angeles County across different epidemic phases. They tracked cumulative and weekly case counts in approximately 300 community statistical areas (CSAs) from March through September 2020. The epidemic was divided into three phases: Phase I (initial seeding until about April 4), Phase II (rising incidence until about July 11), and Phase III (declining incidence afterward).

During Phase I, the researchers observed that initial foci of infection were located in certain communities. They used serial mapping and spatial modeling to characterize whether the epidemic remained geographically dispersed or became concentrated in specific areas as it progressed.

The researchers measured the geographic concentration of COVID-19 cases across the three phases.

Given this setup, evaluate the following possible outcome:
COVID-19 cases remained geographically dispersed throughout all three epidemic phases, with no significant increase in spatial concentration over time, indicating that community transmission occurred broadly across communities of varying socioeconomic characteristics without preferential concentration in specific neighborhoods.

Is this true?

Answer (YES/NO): NO